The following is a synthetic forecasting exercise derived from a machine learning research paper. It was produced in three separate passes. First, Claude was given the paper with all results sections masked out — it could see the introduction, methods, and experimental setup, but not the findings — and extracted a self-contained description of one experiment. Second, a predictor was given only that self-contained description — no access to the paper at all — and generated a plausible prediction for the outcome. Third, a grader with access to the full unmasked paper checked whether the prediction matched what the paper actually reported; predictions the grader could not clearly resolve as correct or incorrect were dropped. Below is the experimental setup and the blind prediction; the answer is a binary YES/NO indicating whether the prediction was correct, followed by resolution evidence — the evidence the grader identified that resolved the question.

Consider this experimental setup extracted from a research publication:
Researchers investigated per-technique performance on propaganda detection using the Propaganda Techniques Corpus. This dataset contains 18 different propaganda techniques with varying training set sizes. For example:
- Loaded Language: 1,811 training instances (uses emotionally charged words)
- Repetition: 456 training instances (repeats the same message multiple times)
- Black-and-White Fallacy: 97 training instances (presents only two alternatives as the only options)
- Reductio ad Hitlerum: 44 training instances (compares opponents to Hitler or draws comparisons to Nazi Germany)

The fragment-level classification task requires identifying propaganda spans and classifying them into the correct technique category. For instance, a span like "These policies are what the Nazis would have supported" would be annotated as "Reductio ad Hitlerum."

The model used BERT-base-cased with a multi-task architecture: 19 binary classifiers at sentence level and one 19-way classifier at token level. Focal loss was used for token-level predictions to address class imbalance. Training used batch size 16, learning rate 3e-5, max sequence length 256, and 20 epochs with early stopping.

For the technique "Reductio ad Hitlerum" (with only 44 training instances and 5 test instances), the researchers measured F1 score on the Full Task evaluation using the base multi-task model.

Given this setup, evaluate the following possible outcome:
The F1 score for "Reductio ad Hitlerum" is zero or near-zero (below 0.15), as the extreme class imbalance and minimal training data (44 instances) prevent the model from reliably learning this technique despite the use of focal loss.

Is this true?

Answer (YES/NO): NO